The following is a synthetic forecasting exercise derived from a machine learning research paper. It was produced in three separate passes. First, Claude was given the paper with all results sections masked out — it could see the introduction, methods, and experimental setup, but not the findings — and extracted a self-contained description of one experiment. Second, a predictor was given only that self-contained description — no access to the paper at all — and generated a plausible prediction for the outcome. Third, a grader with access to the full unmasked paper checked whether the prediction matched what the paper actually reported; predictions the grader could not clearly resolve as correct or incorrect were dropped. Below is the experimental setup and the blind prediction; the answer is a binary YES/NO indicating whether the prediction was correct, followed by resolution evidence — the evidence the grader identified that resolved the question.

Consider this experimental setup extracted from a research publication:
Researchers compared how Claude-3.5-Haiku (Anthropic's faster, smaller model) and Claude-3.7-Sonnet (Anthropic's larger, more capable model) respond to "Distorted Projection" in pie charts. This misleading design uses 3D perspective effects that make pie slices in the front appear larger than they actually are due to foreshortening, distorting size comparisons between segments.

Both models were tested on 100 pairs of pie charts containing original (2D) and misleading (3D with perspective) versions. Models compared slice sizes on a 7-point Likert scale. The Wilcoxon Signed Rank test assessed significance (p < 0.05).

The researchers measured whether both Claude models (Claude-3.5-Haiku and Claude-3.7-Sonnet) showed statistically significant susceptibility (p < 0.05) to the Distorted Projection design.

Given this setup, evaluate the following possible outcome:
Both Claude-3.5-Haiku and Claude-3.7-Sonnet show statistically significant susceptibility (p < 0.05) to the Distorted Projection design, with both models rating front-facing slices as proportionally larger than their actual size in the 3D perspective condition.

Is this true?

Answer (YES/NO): NO